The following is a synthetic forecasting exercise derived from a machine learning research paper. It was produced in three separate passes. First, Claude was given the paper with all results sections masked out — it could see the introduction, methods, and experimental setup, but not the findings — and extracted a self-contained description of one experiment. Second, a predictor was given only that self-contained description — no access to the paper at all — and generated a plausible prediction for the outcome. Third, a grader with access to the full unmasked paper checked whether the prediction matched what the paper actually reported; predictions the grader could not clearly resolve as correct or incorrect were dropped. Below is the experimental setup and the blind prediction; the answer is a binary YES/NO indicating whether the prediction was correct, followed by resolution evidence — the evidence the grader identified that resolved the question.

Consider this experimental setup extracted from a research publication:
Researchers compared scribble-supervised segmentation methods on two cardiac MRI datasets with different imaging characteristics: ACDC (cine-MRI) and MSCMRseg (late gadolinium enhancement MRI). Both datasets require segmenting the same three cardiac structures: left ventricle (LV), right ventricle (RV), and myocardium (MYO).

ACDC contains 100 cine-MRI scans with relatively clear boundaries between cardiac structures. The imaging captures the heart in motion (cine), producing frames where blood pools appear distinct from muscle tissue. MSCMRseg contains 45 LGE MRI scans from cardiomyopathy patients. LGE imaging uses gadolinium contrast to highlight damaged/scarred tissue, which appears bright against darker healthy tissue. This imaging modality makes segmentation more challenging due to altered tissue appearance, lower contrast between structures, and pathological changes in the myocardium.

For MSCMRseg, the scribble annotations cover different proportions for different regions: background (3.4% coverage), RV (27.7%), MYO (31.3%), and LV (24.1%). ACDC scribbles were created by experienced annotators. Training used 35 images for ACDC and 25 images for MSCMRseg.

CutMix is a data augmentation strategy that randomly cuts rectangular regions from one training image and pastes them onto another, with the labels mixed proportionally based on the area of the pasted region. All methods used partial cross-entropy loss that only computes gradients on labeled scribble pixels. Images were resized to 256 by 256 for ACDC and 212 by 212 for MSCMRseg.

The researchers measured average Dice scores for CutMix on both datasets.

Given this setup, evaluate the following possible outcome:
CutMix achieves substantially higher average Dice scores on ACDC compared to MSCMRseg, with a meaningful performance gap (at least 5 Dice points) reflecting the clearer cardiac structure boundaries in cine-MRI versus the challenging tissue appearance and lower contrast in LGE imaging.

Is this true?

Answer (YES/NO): YES